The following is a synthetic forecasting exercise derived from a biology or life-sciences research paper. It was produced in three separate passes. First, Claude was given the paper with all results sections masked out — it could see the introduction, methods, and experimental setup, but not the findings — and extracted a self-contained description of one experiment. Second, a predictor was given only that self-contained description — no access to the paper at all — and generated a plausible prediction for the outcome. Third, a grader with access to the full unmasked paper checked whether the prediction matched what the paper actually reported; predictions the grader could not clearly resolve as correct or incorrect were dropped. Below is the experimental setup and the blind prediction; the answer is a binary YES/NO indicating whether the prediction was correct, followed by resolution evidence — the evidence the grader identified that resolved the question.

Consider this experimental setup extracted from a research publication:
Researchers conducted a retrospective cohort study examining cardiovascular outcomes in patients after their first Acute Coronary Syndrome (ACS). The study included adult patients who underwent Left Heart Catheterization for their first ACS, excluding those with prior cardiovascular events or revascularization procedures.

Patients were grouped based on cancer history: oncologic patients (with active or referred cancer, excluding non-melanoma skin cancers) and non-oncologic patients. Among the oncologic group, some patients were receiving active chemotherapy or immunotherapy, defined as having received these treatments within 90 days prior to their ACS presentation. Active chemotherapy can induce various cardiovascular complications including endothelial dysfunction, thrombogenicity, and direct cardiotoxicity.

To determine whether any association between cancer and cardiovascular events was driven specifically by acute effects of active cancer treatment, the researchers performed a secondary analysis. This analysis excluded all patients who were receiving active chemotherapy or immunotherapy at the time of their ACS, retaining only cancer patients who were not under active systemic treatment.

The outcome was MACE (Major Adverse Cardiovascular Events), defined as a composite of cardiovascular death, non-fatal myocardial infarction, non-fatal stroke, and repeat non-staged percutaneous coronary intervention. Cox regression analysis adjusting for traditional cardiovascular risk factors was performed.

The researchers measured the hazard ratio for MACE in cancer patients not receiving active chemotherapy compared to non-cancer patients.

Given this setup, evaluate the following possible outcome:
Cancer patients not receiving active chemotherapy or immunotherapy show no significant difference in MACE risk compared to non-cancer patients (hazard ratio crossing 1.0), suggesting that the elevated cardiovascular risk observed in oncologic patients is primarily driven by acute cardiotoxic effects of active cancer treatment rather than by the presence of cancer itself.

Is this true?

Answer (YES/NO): NO